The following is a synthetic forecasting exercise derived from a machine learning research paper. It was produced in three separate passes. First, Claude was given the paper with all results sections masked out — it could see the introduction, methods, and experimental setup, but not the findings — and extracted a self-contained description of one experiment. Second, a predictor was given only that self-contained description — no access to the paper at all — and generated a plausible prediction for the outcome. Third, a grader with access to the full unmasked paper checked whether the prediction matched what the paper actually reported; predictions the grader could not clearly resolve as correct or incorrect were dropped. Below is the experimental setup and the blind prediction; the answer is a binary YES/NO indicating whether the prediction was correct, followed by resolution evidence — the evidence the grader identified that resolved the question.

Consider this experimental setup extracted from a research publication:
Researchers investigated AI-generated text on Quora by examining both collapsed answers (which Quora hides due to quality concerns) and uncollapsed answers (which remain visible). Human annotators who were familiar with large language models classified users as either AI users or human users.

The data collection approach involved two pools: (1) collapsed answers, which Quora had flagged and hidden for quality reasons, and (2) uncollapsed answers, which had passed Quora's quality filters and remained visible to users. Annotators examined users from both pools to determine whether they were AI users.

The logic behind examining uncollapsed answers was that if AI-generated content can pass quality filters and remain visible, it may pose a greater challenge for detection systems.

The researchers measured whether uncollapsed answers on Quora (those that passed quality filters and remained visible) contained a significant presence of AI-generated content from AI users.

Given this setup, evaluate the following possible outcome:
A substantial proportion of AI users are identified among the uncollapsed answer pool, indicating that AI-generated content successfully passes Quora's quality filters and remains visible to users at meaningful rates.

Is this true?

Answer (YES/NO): YES